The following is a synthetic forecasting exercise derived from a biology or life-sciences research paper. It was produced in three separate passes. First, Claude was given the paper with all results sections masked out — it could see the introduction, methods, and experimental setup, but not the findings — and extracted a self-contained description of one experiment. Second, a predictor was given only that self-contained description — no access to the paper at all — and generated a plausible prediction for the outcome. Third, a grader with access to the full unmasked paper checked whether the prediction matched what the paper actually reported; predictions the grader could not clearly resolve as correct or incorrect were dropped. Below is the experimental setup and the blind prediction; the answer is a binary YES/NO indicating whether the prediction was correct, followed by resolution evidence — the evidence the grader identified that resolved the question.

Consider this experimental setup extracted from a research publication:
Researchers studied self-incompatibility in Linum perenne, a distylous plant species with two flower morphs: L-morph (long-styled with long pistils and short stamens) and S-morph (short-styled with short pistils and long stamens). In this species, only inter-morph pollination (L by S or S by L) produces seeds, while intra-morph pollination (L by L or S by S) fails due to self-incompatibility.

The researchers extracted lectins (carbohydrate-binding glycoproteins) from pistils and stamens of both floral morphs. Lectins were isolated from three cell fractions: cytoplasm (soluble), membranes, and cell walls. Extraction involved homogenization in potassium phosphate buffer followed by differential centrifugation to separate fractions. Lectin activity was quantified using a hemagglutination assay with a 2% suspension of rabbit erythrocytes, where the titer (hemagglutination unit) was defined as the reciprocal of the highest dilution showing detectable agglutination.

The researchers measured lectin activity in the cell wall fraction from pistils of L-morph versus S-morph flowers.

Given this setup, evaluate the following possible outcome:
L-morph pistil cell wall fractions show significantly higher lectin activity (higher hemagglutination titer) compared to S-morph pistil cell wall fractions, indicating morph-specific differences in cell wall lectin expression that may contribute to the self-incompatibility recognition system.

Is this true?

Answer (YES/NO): NO